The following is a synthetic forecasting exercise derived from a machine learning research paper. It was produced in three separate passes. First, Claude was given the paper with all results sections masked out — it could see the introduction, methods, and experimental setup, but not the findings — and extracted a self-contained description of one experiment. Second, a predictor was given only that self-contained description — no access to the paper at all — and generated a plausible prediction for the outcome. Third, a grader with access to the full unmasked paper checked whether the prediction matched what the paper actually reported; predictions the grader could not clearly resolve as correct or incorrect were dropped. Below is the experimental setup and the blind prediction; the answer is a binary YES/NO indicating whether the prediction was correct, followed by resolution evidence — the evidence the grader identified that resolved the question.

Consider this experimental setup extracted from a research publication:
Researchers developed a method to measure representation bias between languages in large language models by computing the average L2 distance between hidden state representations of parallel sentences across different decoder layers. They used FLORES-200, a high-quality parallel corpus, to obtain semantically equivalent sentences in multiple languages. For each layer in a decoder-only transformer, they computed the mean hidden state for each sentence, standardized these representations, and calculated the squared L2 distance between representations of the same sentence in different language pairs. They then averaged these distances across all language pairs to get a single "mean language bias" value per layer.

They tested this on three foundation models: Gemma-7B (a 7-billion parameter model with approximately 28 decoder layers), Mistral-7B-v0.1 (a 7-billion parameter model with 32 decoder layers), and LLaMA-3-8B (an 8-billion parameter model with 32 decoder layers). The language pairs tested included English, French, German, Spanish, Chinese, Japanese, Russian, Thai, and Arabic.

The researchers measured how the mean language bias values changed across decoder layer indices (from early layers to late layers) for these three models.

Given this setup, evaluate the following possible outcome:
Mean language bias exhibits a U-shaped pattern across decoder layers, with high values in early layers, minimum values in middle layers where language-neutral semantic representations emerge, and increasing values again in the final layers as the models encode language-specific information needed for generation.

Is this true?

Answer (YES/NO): YES